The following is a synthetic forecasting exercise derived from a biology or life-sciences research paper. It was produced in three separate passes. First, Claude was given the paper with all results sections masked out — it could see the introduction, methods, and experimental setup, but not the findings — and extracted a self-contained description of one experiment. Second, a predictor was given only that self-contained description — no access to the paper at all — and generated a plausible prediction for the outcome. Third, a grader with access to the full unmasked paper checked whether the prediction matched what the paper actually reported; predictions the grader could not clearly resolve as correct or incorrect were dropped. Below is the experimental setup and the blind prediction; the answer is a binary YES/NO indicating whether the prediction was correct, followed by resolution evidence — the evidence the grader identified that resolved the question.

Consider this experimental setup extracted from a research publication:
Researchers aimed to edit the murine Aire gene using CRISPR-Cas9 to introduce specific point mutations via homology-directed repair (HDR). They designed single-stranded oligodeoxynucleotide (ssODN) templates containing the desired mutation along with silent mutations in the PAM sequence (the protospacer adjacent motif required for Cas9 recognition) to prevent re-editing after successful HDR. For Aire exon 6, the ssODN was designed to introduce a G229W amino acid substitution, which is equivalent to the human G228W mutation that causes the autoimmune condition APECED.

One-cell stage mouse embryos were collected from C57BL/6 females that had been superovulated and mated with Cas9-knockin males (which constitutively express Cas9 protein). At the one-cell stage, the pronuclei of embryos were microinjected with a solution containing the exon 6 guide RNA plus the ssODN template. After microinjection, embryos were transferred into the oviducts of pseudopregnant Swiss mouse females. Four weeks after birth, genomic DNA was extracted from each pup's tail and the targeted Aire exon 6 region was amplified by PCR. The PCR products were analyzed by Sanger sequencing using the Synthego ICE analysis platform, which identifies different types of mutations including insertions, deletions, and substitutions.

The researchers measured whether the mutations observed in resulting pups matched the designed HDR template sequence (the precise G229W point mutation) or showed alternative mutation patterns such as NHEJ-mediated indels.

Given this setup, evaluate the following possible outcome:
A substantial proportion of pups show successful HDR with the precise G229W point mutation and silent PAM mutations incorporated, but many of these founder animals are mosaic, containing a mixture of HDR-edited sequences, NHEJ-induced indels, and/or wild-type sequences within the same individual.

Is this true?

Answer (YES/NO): NO